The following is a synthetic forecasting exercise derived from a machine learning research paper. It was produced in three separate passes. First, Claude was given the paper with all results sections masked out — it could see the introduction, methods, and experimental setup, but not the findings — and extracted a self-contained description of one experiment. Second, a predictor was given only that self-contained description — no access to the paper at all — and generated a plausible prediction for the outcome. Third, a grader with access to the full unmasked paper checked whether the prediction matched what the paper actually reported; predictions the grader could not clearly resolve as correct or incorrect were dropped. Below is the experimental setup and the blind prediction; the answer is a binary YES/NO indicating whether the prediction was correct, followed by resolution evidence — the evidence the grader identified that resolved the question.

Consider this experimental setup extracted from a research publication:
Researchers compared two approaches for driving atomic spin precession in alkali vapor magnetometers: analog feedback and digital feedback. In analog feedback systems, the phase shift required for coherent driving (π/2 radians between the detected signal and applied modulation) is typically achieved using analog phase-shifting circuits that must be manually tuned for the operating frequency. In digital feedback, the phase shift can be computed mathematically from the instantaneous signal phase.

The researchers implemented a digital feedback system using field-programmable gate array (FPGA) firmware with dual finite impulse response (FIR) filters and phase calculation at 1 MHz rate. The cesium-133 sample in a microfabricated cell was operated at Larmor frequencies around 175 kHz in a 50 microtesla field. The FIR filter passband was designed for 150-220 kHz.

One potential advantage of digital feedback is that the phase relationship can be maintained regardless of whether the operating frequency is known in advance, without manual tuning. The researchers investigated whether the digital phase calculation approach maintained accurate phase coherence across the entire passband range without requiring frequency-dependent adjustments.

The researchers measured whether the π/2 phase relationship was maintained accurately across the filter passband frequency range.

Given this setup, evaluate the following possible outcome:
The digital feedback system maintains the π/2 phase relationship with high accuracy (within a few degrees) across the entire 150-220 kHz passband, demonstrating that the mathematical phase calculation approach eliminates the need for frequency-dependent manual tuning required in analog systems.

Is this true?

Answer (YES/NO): YES